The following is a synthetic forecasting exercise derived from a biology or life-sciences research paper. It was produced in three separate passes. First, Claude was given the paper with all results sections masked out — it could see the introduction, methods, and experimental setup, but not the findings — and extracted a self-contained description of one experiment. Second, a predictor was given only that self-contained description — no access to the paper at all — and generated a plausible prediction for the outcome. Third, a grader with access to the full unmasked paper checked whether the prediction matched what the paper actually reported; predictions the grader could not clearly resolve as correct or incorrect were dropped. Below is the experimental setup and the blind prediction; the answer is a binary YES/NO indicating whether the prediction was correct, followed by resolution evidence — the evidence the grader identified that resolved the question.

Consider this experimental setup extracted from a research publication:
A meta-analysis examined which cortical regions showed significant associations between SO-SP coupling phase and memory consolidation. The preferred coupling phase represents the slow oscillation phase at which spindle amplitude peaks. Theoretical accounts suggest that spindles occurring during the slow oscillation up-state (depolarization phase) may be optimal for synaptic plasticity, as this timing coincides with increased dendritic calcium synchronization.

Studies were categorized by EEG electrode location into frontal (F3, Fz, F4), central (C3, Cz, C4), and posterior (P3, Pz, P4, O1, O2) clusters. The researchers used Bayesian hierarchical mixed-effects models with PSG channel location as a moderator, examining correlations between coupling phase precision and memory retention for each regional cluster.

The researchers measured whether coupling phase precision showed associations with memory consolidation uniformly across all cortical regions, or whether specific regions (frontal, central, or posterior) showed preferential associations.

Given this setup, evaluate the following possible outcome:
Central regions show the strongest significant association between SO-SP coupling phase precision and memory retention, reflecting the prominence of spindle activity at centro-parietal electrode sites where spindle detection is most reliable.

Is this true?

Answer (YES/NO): NO